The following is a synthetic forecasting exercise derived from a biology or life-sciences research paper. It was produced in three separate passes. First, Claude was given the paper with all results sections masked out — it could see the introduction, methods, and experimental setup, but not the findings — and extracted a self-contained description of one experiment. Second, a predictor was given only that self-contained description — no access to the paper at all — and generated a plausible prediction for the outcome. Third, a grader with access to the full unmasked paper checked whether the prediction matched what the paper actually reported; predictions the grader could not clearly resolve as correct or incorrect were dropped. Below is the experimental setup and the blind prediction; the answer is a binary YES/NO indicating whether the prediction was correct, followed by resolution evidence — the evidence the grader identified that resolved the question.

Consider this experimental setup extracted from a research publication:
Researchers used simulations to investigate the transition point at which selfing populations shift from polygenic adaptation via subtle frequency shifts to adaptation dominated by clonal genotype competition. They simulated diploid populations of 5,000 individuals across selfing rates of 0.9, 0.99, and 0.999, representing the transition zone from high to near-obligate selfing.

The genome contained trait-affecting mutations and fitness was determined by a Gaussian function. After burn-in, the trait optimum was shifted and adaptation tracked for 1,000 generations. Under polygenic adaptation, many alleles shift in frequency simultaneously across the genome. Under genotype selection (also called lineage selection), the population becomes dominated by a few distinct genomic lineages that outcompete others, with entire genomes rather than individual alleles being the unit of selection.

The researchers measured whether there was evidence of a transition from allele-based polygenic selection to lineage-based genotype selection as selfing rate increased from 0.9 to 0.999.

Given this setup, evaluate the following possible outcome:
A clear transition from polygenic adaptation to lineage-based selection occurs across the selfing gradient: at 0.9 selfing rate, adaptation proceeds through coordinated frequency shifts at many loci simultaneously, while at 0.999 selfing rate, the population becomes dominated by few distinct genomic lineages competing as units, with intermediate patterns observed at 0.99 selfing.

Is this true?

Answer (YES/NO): NO